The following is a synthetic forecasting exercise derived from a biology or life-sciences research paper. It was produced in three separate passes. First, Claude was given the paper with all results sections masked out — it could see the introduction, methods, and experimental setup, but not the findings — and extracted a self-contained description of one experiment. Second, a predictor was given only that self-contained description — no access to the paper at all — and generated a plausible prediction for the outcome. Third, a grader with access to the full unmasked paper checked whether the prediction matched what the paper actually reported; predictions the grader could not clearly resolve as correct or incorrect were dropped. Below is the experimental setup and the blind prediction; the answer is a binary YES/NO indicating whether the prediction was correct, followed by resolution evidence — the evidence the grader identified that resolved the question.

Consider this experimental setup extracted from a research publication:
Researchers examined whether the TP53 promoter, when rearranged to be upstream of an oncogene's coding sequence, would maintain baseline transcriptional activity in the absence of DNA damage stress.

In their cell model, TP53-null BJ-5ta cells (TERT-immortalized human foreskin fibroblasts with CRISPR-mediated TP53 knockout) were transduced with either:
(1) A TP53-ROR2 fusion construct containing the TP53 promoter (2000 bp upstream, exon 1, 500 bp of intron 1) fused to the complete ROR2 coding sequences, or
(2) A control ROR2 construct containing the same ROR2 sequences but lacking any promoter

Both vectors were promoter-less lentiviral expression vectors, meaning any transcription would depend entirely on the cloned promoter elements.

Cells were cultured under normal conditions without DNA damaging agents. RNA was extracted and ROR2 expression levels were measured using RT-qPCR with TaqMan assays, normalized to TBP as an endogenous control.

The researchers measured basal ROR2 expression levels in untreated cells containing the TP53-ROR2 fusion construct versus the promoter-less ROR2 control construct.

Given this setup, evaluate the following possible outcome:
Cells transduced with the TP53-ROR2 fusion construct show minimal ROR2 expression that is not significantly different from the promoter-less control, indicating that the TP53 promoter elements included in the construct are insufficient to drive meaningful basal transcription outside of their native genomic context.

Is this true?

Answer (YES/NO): NO